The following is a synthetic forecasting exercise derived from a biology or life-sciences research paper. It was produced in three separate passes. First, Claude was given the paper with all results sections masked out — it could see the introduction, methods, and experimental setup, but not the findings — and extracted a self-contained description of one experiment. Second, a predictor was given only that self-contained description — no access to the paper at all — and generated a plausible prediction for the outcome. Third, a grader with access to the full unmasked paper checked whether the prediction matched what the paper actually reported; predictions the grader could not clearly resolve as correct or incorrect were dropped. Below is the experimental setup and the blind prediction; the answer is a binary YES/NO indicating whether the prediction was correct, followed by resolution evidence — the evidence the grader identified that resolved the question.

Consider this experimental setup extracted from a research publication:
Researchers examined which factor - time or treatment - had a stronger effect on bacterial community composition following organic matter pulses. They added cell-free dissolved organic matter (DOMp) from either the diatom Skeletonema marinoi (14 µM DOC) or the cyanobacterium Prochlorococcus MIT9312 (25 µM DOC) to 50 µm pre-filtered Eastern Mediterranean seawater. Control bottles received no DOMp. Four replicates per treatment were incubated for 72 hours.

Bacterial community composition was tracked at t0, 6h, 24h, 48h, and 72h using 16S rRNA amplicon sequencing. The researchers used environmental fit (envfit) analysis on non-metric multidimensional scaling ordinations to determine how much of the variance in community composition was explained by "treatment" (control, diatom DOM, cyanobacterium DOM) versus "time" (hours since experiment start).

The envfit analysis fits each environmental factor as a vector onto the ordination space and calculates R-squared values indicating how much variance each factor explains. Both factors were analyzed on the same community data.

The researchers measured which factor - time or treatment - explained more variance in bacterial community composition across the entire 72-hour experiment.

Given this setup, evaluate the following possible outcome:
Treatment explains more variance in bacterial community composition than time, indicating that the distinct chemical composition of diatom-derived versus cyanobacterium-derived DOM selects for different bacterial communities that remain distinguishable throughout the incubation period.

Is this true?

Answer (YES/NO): NO